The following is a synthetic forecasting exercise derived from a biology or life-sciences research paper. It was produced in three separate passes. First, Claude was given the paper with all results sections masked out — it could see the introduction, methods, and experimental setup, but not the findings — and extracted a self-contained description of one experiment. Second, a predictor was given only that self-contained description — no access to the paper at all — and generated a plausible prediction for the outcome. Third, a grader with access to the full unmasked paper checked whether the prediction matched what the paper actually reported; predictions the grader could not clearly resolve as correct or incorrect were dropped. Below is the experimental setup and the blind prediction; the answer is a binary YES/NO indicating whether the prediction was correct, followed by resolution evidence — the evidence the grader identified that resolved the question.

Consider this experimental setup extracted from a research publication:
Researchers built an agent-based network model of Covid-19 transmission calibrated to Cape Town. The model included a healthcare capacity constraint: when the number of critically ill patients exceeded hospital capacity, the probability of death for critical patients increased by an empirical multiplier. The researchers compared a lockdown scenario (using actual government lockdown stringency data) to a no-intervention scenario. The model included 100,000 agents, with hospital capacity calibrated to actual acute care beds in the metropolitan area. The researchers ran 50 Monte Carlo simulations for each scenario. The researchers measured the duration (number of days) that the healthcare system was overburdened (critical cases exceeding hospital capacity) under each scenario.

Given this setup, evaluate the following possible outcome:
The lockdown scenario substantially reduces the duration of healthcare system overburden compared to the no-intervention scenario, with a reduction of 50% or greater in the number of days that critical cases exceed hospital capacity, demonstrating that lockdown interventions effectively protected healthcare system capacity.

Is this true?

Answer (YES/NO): YES